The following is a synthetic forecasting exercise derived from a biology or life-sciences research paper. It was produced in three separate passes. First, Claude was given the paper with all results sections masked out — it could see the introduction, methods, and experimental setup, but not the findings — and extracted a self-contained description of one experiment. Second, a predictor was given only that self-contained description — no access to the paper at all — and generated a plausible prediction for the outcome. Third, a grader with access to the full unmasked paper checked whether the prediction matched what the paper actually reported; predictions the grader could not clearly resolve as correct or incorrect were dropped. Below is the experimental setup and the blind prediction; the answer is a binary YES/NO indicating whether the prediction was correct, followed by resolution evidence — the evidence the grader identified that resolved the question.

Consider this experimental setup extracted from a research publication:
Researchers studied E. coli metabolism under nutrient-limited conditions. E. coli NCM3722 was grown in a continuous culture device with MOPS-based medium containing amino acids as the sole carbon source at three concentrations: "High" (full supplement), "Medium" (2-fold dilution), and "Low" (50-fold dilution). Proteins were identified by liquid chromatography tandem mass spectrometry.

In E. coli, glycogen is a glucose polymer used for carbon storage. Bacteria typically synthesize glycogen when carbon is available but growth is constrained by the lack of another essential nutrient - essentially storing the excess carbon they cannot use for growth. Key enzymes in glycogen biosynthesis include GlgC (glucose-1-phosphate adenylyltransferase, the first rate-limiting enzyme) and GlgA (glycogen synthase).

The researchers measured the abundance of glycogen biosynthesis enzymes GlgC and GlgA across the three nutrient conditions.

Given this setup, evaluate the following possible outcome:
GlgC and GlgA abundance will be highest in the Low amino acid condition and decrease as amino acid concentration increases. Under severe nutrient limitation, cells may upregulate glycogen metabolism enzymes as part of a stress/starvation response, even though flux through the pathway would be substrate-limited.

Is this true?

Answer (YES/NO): YES